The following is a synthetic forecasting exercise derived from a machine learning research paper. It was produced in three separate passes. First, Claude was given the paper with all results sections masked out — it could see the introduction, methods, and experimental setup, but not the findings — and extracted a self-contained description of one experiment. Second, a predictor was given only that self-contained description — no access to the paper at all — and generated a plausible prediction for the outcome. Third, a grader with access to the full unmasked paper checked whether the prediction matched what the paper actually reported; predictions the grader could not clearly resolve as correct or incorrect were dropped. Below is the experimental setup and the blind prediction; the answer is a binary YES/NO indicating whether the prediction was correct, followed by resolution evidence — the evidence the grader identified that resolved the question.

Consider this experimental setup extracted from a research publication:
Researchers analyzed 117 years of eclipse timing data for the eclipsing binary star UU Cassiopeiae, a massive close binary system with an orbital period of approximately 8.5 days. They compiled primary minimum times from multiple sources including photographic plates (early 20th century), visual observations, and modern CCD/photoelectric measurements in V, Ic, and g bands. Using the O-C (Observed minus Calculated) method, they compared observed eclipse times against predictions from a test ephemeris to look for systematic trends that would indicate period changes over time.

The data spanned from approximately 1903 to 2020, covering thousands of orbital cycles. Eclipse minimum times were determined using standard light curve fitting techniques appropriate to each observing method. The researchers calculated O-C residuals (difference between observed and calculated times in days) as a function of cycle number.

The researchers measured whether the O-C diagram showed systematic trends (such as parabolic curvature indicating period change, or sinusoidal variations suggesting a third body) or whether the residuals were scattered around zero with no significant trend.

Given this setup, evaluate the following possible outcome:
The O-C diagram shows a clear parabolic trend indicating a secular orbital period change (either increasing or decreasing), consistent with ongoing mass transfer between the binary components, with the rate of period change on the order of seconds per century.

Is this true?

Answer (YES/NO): NO